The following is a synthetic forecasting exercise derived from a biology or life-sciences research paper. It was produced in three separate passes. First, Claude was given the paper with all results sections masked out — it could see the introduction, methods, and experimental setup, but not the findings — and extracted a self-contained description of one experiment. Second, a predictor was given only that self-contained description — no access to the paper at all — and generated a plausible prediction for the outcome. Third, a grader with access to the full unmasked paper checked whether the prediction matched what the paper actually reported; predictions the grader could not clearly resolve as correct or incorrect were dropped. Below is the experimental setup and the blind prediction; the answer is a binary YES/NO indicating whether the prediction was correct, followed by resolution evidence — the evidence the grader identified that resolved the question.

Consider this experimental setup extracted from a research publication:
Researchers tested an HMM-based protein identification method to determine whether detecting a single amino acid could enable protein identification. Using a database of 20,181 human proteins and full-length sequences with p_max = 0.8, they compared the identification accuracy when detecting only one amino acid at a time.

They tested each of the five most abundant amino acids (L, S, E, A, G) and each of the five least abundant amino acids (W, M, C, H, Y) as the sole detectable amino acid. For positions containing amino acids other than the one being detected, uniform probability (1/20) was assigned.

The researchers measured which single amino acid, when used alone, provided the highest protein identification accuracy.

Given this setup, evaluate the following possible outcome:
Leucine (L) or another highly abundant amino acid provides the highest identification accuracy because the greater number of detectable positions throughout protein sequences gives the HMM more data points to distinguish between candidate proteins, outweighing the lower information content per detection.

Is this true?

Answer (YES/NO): YES